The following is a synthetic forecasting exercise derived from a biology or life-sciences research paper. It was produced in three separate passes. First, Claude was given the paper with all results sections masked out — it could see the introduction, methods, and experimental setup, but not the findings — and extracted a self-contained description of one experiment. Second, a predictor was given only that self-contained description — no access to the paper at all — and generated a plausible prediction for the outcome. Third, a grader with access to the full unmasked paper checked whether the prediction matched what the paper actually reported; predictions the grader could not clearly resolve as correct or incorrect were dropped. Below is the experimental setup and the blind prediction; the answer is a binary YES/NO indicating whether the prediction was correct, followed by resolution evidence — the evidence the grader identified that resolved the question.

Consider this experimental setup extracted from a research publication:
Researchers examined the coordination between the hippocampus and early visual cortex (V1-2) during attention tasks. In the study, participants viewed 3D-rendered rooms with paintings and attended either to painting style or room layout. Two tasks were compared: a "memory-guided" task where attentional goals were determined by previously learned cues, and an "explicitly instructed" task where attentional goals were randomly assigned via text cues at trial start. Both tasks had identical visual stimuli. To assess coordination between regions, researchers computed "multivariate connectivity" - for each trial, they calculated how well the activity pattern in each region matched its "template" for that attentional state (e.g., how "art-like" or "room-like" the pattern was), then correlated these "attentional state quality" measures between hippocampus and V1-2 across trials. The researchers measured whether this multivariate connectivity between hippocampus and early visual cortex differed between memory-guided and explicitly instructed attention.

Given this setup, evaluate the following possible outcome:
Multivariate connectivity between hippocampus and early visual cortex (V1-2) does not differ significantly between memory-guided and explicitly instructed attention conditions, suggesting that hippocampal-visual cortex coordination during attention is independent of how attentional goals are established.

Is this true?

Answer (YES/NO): NO